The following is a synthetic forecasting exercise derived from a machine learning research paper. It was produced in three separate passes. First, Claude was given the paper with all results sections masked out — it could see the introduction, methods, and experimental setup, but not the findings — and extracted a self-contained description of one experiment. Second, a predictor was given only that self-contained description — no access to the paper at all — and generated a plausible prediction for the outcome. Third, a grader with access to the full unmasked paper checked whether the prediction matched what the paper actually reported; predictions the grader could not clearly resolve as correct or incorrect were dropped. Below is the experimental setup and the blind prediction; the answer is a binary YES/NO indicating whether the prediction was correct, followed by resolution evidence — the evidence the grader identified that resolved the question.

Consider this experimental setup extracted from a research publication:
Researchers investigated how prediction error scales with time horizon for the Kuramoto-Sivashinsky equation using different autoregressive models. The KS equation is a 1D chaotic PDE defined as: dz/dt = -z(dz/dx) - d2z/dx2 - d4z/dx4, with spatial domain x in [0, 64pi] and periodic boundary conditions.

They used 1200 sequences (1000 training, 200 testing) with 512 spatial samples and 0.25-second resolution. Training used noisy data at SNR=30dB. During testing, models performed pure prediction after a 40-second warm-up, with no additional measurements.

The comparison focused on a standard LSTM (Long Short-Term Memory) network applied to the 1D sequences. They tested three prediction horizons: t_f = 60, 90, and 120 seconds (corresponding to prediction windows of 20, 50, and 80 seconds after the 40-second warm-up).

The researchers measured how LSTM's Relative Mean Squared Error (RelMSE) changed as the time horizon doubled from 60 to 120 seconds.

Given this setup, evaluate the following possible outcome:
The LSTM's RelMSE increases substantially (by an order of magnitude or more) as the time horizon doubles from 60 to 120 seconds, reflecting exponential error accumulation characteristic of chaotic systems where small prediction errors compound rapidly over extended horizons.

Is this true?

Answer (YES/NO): NO